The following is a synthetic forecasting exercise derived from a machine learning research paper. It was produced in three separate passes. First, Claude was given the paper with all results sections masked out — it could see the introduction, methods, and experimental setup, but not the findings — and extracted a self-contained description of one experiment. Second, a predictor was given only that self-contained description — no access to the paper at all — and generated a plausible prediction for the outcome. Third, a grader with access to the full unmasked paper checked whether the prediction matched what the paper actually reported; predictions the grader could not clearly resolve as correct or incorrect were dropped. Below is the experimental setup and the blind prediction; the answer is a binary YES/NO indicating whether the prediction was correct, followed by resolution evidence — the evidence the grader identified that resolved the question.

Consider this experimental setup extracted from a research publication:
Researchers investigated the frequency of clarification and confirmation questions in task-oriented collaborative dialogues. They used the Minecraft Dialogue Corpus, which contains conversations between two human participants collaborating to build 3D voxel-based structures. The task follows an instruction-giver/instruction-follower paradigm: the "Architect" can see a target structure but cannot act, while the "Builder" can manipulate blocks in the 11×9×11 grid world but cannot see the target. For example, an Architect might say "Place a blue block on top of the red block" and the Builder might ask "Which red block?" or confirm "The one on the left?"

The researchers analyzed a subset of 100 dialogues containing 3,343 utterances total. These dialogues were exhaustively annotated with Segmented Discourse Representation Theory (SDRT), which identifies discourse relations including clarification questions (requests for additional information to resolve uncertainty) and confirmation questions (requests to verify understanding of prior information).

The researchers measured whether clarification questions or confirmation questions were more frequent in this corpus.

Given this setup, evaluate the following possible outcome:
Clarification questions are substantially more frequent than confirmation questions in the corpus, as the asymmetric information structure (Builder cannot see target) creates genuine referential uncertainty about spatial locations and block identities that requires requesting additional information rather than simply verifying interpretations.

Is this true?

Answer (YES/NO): NO